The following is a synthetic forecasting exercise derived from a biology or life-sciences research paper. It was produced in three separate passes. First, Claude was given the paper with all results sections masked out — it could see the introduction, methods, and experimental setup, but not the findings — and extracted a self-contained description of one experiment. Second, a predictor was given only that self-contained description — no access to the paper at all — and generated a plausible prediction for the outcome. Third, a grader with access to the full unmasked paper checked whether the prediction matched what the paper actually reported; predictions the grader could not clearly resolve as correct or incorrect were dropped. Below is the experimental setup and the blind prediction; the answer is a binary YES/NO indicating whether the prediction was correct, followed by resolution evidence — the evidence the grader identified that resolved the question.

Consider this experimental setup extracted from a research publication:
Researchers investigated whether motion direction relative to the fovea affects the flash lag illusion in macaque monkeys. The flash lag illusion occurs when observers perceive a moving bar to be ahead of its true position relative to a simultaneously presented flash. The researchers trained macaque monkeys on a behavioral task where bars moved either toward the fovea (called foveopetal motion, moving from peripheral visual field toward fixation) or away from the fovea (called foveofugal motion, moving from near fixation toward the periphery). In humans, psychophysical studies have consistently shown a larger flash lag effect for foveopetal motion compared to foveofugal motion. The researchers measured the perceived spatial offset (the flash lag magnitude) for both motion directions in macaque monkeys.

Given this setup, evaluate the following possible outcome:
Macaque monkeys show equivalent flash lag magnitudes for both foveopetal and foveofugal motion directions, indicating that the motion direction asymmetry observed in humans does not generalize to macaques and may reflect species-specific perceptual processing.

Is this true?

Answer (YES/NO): NO